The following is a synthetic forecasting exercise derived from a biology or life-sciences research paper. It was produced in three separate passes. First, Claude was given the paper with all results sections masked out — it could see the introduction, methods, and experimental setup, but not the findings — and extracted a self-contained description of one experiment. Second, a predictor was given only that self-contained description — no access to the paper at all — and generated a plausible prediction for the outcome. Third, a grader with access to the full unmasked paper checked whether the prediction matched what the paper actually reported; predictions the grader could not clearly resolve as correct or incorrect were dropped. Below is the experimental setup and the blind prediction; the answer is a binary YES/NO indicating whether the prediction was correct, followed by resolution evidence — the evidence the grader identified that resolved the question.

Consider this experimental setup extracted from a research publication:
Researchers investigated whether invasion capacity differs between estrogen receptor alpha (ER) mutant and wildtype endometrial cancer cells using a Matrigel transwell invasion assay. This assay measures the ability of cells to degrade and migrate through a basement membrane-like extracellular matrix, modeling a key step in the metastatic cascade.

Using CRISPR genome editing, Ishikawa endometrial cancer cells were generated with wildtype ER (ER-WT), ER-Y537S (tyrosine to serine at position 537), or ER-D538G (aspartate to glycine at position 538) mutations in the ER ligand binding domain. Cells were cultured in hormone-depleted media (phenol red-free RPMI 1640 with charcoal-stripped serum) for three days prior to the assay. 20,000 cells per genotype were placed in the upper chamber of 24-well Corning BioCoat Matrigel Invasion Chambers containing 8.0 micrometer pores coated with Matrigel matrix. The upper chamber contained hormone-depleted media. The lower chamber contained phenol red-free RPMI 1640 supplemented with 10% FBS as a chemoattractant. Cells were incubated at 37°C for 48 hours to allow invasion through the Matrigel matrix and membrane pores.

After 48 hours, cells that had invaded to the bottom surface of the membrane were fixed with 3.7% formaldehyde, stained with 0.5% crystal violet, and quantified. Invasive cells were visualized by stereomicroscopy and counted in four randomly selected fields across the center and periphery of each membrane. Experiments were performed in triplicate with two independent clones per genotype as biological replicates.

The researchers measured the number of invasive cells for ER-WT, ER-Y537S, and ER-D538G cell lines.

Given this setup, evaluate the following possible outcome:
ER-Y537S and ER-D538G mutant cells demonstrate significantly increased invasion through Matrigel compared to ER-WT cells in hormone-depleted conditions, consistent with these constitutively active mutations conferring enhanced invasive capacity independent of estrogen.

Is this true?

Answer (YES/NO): YES